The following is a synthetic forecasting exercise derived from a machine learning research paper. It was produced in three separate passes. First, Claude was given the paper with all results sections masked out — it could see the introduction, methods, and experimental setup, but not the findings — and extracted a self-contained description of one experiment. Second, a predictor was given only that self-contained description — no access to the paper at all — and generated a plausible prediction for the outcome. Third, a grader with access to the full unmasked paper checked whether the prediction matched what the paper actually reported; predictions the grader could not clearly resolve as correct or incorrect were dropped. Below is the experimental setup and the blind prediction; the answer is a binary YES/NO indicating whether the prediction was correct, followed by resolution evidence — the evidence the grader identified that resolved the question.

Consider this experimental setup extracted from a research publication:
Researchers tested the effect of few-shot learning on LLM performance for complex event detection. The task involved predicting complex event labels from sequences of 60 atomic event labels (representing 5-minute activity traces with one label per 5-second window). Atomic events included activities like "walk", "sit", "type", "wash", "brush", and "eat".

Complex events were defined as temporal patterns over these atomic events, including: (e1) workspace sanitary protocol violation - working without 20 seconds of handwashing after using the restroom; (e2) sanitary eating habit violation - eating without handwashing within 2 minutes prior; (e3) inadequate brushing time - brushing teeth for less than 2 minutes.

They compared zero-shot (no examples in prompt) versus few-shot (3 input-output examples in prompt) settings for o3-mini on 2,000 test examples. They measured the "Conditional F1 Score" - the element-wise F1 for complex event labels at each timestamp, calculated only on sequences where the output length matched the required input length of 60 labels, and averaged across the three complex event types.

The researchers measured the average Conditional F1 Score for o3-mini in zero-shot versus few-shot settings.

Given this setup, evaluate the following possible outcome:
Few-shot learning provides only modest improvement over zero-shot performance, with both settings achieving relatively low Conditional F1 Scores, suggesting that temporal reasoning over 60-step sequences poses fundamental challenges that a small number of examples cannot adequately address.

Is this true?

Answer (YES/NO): NO